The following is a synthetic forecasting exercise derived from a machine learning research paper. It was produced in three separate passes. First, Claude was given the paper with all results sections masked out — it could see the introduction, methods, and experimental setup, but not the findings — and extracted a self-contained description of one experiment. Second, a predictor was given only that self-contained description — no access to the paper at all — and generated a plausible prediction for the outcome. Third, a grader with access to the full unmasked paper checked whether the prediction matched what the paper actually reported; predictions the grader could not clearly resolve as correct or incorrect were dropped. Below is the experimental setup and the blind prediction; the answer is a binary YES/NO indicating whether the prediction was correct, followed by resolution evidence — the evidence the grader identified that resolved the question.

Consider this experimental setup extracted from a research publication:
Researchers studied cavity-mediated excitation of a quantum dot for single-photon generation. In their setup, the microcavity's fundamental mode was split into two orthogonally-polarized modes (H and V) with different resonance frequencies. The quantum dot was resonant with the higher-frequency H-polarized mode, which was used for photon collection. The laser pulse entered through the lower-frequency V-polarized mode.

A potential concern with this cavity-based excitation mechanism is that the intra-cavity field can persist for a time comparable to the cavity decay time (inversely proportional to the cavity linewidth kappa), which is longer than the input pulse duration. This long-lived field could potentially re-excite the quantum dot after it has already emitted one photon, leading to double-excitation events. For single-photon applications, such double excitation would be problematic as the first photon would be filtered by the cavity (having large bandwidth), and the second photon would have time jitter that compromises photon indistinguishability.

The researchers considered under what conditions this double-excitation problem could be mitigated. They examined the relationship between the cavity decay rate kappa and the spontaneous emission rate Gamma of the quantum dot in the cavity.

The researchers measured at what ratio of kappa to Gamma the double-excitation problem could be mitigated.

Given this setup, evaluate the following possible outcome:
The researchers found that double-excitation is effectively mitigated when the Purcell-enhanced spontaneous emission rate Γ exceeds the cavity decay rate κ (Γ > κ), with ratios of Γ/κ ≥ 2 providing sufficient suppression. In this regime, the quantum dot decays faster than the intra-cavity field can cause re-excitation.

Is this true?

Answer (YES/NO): NO